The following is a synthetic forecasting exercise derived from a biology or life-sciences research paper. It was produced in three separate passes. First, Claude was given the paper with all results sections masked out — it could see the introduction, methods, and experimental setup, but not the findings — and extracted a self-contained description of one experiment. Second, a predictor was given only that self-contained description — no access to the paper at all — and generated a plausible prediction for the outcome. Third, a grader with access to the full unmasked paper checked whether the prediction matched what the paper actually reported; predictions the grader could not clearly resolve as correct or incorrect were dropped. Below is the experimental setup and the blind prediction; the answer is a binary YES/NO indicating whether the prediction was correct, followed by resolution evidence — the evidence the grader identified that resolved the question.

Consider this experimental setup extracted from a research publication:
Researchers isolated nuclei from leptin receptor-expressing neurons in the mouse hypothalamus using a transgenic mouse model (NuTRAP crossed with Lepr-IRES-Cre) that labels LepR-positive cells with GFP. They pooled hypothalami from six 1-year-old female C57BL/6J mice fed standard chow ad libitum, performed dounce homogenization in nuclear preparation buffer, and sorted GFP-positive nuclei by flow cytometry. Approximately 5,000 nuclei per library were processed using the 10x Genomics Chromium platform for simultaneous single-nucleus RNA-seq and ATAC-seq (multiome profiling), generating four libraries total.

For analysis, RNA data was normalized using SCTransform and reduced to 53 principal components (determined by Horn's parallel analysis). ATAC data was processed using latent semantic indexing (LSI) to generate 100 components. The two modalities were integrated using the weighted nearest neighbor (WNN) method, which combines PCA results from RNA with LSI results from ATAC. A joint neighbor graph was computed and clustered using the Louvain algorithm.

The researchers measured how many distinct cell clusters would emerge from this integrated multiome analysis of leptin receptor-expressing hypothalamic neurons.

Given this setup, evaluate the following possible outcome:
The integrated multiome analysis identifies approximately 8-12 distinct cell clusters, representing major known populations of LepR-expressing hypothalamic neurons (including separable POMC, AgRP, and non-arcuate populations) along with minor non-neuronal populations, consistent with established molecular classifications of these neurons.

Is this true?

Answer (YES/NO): NO